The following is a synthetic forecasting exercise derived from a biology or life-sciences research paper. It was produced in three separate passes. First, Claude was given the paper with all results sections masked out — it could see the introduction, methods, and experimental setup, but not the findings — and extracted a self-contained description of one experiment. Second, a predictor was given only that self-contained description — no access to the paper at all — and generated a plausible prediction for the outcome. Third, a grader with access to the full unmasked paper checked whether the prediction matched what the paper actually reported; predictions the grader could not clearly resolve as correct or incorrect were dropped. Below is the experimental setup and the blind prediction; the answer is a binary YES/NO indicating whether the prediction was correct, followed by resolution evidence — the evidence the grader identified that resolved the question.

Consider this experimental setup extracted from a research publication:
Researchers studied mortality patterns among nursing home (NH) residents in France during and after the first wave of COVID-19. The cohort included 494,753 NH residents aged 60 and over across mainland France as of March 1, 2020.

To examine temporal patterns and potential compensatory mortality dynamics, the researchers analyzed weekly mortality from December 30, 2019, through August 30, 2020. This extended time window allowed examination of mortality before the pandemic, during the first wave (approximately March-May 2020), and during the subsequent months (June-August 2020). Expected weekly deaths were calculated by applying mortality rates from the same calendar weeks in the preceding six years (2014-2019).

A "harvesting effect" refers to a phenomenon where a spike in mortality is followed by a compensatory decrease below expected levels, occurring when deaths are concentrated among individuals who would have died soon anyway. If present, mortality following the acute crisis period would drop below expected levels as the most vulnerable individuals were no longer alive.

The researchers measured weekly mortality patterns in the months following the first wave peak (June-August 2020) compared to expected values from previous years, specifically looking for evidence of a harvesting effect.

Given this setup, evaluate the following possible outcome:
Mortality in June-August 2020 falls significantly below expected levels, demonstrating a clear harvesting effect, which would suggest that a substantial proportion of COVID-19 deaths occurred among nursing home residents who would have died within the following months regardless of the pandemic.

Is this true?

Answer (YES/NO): NO